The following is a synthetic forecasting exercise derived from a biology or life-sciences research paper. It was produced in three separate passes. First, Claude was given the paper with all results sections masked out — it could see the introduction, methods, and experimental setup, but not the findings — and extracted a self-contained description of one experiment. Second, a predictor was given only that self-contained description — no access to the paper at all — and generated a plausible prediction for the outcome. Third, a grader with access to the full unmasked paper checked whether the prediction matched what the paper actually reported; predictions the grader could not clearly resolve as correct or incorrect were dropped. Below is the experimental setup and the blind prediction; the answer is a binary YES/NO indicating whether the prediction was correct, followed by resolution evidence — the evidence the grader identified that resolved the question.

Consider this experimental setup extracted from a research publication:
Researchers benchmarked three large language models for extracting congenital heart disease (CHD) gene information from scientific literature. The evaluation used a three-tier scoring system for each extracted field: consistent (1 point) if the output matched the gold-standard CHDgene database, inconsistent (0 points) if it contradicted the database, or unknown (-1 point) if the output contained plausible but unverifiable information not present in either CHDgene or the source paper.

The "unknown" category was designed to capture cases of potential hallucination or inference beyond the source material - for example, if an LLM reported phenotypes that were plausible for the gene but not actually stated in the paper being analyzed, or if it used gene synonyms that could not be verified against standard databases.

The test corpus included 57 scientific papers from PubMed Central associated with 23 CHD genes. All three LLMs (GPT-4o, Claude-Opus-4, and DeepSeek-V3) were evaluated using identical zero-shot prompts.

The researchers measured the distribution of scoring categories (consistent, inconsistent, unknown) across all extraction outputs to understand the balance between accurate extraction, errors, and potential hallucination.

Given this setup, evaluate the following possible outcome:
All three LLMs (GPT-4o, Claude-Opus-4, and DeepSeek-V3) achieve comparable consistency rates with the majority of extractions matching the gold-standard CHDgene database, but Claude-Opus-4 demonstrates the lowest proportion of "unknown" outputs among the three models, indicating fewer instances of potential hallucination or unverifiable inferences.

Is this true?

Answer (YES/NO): NO